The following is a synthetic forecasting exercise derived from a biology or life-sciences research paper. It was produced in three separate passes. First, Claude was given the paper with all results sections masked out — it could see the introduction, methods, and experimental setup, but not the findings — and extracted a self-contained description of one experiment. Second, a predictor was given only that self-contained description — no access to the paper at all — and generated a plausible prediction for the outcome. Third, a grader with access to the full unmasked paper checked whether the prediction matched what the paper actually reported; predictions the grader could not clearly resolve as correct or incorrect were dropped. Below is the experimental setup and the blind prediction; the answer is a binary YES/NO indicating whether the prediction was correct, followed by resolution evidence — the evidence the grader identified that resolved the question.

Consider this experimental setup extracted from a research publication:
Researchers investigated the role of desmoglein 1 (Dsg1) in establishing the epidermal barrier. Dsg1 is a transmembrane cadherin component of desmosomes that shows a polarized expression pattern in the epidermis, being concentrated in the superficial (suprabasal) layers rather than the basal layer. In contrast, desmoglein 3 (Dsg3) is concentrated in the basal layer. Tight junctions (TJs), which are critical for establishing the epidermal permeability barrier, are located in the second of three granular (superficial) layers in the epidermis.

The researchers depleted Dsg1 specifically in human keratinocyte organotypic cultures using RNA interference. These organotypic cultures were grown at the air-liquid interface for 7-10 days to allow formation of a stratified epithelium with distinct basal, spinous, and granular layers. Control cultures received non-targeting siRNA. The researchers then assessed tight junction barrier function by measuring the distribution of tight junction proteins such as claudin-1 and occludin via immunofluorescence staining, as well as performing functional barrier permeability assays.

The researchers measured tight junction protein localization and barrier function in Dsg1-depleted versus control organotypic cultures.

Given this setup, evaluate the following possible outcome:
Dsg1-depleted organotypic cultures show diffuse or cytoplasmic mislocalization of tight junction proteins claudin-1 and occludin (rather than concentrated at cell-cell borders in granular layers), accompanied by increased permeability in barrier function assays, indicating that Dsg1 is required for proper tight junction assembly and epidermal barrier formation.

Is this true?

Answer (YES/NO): NO